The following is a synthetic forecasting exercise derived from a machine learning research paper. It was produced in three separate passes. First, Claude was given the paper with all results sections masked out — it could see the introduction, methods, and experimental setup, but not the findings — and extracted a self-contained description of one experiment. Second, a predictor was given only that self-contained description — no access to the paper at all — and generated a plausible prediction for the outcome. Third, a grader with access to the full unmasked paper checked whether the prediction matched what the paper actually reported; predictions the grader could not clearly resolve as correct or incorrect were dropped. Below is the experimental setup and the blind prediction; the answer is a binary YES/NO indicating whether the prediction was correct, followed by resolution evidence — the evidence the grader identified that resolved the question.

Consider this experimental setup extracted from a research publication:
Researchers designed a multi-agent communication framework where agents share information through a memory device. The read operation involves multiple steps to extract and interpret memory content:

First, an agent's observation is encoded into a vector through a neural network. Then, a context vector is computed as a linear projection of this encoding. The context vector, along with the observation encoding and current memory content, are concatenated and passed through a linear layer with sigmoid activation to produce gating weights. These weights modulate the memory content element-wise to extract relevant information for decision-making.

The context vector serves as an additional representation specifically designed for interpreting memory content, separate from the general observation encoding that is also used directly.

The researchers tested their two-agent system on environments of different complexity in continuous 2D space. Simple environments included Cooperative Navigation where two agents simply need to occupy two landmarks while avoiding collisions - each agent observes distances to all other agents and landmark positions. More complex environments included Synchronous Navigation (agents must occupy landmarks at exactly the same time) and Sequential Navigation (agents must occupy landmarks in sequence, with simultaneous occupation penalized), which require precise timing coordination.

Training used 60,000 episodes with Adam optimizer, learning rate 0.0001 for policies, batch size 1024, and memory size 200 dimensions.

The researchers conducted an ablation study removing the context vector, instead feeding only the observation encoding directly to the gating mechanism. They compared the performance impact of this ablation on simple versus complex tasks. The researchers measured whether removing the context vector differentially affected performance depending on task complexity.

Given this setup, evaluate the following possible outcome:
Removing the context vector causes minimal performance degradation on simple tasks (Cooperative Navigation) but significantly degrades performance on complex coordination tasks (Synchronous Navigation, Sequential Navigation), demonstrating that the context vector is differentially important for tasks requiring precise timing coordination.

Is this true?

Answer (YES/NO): NO